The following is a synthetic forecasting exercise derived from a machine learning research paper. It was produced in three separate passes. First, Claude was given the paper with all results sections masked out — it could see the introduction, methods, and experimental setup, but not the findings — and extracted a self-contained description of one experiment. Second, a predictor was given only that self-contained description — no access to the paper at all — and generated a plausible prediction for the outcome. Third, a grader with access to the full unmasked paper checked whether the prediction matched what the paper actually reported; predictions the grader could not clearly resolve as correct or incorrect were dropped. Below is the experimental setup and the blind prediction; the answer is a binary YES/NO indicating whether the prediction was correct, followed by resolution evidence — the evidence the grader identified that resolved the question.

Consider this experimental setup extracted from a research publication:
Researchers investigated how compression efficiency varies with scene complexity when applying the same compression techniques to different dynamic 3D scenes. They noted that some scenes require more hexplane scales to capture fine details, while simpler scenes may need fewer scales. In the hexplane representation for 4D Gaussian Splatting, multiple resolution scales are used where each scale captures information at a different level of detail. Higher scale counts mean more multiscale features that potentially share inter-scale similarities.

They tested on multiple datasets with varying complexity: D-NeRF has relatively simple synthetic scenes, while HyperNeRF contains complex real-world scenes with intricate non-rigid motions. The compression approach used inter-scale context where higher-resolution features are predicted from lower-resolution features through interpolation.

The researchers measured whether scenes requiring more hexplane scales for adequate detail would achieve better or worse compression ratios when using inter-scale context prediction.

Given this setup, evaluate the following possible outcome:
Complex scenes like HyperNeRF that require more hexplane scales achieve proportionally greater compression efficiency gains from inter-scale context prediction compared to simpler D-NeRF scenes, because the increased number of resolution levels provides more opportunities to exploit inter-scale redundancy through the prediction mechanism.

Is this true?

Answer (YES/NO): YES